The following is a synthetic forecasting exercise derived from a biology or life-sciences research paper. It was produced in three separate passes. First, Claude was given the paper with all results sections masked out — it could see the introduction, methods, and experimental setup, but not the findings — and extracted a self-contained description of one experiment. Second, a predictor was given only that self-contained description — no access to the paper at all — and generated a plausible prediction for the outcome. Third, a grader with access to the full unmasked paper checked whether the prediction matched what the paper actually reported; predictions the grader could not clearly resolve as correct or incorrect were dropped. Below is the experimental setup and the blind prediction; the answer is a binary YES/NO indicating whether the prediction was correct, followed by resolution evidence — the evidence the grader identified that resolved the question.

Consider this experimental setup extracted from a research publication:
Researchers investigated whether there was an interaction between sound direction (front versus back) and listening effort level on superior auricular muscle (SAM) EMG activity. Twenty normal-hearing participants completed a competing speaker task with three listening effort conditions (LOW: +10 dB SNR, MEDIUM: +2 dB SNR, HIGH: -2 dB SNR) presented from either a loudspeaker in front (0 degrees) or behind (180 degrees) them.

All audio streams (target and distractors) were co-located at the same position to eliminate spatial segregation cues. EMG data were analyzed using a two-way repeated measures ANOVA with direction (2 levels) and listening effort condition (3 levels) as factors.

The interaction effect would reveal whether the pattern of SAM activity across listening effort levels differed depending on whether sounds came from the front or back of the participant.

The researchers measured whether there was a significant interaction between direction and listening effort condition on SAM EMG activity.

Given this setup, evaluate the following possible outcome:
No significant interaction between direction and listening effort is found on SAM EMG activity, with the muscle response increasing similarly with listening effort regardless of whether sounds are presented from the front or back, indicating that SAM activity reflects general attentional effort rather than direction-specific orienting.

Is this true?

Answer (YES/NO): YES